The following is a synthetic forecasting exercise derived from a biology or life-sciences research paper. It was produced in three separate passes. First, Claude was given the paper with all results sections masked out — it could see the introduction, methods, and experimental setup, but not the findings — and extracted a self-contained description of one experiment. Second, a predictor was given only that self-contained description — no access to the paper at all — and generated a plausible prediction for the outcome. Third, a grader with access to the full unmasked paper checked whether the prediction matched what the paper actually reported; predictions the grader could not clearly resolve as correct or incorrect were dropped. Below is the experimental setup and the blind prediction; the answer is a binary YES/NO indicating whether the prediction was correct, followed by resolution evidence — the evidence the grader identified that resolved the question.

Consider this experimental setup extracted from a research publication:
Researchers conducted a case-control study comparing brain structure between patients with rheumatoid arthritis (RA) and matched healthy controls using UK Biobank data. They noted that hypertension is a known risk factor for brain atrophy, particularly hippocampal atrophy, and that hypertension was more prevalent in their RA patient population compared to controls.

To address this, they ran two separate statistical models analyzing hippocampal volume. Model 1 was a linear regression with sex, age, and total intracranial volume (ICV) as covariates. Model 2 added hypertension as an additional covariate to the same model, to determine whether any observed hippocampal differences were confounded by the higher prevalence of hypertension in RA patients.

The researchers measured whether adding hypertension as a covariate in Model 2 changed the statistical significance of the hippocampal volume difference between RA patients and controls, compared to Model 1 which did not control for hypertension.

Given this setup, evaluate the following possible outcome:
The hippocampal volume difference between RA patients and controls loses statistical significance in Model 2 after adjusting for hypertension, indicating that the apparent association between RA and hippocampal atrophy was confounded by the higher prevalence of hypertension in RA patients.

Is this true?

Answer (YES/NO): NO